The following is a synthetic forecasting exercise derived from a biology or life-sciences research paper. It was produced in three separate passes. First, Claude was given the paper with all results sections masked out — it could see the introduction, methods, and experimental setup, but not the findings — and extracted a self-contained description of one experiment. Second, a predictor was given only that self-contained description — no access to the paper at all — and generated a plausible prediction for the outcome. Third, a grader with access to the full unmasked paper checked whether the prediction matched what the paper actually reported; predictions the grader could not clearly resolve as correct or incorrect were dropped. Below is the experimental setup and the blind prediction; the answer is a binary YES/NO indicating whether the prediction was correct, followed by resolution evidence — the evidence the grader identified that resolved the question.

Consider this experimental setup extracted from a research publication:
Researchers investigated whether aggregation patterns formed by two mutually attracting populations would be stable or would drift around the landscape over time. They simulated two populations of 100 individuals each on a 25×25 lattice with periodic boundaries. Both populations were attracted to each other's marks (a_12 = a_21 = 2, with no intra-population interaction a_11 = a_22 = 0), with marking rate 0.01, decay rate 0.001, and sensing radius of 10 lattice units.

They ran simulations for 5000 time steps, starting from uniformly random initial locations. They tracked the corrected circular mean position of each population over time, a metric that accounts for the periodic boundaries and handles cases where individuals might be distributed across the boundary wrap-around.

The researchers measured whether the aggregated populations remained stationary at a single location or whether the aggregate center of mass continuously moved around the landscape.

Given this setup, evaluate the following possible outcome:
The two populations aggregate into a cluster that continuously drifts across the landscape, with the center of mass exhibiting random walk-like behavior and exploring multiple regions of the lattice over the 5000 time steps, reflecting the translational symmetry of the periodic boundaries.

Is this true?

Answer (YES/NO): NO